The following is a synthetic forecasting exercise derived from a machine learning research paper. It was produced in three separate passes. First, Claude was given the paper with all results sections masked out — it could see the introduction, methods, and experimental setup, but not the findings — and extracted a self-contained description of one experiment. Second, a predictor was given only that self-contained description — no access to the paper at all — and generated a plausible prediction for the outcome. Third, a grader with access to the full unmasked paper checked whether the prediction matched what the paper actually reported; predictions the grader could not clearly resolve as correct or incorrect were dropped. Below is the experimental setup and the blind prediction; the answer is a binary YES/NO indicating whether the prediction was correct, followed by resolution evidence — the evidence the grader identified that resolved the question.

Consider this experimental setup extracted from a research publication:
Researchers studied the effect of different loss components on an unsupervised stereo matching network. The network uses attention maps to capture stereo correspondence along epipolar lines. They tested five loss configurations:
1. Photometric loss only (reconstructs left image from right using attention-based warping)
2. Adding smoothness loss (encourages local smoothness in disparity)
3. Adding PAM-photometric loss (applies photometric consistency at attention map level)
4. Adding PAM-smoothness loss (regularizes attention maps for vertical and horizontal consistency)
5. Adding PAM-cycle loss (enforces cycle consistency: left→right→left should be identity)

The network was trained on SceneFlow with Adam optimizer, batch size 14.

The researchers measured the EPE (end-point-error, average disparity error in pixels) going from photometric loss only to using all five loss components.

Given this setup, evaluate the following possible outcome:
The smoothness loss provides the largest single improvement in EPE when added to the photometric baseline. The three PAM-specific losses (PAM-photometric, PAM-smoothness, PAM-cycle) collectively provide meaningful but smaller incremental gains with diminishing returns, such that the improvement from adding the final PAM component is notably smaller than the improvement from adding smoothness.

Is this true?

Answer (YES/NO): YES